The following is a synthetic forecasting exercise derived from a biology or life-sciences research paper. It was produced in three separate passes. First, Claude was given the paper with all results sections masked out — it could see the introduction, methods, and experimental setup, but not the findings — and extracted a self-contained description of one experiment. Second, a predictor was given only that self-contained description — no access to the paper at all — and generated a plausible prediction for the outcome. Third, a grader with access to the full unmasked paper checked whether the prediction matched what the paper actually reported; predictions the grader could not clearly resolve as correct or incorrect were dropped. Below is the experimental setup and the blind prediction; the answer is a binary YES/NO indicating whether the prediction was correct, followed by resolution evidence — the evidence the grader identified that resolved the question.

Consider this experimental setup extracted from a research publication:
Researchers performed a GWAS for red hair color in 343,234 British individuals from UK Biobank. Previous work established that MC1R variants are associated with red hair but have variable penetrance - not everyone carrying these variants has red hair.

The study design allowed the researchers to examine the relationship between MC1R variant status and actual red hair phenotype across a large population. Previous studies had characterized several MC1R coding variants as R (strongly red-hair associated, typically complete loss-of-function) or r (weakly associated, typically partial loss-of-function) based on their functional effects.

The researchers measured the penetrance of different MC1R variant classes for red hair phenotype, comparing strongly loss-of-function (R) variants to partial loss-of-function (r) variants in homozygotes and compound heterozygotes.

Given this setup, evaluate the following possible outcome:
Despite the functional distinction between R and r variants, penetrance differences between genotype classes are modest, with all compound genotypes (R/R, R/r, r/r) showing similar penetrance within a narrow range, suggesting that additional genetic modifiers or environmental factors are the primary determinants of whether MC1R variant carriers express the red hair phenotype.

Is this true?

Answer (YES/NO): NO